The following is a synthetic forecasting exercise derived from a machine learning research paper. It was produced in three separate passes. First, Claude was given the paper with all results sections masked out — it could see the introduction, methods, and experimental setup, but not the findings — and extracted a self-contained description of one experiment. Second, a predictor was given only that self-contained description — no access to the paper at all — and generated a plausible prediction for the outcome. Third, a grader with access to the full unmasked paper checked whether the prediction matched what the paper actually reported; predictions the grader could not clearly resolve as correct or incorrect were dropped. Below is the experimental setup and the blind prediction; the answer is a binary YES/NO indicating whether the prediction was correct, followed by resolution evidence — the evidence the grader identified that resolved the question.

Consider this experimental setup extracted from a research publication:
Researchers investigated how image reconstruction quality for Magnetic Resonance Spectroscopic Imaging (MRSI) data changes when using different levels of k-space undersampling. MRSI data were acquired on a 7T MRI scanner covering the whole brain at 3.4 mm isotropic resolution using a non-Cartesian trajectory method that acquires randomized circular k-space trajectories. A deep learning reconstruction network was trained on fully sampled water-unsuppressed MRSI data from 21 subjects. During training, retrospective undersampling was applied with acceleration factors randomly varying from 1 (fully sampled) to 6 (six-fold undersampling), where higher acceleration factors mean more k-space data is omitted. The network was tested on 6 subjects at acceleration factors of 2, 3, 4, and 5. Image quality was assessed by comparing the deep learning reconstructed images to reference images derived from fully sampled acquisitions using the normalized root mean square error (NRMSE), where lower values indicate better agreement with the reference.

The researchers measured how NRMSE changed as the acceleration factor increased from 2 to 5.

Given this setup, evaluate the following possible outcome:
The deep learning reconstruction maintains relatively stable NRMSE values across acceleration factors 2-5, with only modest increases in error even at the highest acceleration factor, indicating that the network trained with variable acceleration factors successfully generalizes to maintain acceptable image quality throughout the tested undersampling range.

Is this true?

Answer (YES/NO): NO